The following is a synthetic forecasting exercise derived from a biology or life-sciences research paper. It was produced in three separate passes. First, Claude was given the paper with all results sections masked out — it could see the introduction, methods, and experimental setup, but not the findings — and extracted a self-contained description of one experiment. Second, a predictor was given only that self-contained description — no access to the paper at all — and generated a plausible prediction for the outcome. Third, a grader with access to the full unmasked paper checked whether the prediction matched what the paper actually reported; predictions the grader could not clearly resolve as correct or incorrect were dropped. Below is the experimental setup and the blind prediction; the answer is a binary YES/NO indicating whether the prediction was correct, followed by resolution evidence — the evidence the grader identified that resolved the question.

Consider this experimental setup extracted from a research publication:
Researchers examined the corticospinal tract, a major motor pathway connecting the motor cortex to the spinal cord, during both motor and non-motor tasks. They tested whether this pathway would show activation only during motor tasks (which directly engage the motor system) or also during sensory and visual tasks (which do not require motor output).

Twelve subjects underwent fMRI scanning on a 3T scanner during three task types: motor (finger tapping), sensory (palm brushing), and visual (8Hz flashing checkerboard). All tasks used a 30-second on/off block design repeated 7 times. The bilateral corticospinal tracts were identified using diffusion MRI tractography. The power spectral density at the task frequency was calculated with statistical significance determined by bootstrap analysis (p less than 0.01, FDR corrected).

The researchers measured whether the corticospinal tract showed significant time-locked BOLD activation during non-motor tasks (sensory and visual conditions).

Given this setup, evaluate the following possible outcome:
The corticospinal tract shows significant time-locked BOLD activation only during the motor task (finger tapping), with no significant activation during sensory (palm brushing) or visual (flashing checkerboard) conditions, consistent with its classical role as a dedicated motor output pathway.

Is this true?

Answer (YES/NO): NO